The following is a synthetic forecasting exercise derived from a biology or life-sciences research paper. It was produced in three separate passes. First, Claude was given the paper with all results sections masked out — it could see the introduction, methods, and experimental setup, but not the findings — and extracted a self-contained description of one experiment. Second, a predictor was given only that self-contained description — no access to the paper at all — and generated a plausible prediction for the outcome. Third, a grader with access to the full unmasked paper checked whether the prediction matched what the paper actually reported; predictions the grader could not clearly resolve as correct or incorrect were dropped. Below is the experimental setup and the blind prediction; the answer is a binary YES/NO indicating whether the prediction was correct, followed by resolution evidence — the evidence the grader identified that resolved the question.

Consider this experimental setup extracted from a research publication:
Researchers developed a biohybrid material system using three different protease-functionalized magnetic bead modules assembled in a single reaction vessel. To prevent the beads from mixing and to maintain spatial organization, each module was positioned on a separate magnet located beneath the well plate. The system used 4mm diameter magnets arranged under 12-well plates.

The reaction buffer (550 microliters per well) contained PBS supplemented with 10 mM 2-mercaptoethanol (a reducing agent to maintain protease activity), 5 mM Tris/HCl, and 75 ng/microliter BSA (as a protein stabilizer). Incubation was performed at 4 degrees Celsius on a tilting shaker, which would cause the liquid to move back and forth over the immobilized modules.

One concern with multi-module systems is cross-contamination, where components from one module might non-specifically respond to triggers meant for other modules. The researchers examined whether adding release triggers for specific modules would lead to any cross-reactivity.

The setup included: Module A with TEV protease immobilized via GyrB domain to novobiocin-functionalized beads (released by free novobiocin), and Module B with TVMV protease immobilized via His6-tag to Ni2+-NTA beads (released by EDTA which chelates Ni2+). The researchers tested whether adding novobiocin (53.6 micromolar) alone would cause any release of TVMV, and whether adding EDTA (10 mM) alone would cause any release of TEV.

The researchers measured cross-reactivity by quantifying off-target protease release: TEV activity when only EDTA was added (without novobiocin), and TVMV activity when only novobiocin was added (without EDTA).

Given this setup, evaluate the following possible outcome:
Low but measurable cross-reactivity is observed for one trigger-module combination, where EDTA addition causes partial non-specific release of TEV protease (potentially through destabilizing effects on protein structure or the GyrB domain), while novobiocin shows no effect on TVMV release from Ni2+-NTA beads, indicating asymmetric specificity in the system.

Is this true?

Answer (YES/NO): NO